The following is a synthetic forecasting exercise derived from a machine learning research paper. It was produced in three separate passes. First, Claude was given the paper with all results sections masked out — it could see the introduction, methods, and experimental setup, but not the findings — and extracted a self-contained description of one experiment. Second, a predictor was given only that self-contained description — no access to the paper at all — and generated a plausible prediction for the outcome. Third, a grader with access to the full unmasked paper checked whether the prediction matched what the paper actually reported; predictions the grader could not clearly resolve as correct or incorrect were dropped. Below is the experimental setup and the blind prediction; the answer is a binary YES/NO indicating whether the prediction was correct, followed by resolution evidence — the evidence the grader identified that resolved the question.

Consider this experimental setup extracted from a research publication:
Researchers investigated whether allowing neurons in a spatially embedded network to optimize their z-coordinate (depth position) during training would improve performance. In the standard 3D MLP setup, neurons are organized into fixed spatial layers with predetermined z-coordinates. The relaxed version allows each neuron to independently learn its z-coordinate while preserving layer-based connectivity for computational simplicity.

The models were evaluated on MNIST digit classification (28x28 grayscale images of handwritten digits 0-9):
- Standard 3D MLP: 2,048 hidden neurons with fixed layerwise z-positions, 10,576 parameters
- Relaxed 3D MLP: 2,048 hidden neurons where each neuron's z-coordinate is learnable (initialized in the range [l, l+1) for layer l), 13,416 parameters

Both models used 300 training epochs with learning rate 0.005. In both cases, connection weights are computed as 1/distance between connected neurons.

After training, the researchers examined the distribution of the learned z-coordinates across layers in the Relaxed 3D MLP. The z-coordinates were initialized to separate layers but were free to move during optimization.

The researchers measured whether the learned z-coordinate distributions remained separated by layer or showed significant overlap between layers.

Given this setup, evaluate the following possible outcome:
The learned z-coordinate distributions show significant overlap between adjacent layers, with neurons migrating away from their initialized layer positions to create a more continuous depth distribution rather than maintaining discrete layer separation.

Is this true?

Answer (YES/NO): YES